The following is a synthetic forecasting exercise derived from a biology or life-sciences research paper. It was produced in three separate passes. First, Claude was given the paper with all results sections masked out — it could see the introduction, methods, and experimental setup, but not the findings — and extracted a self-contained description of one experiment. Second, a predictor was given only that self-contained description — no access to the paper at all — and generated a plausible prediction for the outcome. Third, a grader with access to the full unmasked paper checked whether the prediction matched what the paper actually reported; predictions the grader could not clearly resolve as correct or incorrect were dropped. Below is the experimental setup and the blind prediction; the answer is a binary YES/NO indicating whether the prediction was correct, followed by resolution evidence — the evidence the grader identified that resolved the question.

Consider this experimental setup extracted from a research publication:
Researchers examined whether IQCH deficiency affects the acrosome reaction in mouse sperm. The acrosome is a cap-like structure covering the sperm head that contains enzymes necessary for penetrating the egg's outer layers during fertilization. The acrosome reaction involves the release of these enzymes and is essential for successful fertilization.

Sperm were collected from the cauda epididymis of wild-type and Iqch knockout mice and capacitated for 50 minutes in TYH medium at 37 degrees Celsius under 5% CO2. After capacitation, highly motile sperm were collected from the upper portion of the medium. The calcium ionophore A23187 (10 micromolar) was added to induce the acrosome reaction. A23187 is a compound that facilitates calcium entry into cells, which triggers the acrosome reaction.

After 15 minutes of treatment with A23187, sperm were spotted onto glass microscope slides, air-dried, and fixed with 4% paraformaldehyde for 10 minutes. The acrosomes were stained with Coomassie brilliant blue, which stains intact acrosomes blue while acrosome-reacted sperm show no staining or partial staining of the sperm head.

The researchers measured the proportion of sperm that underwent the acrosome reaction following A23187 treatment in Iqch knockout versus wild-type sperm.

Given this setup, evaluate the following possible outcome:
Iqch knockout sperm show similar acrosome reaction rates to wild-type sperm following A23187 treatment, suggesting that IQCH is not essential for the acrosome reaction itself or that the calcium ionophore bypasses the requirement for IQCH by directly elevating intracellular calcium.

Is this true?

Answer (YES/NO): NO